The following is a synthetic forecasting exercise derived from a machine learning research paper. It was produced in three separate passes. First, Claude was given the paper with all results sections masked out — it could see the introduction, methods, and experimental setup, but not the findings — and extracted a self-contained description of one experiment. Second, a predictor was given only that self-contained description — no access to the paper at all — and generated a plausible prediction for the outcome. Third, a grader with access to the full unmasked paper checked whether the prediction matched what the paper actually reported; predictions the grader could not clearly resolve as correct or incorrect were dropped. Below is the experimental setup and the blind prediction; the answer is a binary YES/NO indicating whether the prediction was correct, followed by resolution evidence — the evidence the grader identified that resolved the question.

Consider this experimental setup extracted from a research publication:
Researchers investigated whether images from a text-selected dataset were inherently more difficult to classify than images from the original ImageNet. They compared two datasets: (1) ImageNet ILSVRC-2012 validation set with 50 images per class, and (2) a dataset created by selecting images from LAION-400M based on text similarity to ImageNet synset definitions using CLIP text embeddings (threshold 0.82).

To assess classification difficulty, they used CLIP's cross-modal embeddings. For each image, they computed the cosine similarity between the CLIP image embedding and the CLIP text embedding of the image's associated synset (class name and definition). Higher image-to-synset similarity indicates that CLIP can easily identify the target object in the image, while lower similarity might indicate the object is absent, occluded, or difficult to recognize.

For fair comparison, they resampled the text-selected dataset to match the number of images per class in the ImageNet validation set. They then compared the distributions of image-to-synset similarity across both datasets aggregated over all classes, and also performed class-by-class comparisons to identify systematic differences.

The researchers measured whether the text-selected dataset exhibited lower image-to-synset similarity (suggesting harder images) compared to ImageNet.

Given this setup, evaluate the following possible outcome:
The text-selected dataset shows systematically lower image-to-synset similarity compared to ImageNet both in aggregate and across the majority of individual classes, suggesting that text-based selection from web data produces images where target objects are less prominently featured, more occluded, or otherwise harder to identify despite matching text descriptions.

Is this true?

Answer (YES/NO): NO